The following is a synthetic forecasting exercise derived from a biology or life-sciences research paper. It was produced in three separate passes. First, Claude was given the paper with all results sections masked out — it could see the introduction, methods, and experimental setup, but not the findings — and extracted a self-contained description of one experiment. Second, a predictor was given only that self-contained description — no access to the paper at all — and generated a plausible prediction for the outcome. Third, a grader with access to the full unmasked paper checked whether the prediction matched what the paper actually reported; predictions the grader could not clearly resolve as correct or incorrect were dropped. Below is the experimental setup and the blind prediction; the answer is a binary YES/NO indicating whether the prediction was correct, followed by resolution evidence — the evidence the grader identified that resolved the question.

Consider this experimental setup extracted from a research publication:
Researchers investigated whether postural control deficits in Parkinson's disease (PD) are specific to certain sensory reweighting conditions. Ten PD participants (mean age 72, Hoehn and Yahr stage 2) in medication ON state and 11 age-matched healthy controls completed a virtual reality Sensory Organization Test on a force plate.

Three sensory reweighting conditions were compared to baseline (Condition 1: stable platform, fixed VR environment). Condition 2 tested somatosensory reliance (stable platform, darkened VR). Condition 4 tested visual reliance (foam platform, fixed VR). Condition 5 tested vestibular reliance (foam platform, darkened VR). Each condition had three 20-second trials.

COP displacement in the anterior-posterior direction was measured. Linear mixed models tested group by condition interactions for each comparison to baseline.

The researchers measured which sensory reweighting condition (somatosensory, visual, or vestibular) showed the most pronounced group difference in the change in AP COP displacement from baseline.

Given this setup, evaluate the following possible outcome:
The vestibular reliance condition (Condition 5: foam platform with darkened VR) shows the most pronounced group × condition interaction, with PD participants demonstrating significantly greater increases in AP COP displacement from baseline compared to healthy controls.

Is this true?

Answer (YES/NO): YES